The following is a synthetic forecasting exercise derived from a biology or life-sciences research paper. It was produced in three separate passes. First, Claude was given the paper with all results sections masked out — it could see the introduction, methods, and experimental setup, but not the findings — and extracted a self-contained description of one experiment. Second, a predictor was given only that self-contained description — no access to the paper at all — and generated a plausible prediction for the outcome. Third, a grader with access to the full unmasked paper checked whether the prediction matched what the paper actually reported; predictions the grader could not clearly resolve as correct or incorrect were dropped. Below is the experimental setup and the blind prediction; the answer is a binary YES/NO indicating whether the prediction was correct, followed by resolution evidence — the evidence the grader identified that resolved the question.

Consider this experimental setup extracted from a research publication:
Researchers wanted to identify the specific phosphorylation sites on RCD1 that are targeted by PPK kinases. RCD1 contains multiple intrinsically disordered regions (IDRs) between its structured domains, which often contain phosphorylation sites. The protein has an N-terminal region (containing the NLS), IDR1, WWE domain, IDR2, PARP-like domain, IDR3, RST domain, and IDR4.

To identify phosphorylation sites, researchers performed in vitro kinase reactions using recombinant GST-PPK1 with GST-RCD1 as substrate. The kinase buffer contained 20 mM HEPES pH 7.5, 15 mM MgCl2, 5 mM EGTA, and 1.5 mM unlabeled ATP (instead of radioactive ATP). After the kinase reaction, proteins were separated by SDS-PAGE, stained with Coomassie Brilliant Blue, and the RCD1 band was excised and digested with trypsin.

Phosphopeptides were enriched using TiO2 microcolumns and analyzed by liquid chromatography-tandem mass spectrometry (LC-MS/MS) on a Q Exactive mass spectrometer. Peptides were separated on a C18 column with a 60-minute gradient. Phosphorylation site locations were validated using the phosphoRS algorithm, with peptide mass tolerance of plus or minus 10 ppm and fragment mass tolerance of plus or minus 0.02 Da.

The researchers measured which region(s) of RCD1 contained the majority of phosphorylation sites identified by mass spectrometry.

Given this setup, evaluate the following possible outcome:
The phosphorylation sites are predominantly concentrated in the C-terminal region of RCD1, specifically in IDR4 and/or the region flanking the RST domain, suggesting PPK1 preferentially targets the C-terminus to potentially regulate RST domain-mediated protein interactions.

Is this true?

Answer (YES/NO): NO